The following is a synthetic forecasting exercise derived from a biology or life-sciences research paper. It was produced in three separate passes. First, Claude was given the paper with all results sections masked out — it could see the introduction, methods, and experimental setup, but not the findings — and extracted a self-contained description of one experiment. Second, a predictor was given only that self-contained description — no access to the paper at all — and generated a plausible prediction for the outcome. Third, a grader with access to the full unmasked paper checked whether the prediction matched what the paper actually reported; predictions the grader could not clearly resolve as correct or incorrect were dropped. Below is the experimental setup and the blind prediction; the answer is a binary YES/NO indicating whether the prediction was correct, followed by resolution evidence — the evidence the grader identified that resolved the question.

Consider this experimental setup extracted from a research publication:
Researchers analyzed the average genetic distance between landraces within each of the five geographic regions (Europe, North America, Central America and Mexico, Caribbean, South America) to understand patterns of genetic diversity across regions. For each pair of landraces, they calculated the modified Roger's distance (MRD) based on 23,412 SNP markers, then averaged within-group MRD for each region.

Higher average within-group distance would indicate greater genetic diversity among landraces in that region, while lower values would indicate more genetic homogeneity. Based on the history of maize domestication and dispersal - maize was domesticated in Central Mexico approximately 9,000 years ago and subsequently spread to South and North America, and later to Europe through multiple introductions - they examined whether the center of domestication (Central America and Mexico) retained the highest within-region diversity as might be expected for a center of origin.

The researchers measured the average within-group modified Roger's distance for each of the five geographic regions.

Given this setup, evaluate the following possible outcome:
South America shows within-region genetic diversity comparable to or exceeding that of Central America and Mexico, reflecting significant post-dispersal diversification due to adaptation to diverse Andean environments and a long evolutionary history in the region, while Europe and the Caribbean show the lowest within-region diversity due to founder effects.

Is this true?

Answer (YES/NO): NO